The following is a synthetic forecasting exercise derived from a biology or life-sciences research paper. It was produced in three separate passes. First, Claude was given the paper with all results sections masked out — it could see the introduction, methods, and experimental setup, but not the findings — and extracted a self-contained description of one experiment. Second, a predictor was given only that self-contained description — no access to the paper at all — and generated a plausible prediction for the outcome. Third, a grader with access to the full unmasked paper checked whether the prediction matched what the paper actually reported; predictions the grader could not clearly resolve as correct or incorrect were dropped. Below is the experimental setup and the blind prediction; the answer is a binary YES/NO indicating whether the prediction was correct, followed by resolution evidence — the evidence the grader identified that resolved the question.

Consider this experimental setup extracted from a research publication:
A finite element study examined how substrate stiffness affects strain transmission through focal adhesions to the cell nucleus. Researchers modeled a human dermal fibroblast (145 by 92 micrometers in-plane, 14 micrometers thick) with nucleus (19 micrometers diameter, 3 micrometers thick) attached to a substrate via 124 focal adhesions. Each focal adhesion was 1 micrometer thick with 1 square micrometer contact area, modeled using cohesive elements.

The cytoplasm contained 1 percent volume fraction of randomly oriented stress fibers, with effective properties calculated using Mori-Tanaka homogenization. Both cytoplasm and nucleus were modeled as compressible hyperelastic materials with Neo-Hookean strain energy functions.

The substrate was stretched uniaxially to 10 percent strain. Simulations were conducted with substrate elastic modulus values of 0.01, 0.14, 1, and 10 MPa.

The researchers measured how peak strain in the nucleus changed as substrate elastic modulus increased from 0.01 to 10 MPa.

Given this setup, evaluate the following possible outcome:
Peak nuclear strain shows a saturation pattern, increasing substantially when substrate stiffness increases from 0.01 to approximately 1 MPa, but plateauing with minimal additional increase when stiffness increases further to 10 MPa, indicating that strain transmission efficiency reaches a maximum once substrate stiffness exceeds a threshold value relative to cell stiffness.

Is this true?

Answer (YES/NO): YES